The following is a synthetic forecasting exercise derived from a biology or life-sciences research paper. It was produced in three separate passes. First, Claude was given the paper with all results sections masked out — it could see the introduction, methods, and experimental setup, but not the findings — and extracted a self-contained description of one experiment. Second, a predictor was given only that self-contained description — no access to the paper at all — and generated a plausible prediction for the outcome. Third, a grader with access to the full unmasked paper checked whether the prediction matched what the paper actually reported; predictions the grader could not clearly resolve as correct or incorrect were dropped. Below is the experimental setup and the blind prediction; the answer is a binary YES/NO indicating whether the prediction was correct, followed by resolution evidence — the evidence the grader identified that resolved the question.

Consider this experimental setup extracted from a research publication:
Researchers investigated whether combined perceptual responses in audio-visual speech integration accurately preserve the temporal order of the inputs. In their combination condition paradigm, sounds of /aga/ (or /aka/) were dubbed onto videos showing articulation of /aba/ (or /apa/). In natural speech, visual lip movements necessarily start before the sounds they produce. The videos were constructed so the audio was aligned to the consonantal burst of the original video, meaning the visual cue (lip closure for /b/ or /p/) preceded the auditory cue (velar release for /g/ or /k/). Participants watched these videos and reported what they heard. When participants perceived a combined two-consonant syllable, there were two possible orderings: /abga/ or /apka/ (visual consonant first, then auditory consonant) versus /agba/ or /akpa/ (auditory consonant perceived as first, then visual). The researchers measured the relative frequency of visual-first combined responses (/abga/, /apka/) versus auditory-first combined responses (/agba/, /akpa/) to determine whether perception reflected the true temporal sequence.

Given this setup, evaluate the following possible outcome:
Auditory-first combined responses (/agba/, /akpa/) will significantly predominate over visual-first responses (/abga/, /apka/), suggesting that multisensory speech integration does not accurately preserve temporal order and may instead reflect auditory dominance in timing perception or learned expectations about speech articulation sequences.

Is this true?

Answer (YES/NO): NO